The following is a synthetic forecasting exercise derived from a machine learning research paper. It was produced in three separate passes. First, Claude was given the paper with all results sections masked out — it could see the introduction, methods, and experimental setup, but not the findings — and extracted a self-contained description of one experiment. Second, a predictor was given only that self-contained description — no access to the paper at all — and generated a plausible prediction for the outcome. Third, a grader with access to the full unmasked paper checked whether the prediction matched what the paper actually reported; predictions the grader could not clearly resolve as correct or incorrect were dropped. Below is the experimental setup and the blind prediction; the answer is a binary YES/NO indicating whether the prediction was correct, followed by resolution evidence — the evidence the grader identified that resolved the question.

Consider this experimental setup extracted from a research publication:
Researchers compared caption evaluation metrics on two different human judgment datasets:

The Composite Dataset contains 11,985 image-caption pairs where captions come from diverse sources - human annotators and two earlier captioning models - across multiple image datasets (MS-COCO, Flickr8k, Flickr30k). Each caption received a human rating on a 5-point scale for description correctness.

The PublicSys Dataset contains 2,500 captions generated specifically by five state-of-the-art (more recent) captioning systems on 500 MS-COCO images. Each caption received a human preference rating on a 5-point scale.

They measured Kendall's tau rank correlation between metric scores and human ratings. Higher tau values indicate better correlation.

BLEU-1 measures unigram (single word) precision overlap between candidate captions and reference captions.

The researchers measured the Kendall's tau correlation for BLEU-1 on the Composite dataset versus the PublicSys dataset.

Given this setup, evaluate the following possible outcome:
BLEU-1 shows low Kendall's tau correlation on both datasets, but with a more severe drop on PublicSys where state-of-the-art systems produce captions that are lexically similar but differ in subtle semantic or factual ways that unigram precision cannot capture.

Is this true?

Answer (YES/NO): NO